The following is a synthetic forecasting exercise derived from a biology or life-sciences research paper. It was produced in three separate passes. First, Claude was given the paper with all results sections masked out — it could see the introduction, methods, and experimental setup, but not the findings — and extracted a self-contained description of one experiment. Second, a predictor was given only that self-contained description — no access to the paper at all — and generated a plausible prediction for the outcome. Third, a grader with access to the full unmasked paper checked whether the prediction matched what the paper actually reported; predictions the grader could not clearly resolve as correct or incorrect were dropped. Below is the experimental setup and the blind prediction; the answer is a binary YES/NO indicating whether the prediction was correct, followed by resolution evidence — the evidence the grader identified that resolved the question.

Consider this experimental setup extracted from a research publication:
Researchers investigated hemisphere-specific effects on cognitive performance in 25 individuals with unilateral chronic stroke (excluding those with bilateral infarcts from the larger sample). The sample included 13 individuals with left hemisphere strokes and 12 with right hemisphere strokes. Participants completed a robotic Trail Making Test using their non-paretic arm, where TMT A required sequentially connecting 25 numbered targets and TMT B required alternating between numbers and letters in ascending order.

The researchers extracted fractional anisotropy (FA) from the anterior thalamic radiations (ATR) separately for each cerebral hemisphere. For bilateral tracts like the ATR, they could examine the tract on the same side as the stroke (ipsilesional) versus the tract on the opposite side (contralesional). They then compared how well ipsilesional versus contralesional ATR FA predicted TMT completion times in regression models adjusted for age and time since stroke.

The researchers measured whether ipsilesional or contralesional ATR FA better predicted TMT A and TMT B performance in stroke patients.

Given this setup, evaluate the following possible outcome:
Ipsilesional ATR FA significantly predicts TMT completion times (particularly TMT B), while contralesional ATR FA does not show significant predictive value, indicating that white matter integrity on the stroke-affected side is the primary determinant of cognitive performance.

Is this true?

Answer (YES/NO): YES